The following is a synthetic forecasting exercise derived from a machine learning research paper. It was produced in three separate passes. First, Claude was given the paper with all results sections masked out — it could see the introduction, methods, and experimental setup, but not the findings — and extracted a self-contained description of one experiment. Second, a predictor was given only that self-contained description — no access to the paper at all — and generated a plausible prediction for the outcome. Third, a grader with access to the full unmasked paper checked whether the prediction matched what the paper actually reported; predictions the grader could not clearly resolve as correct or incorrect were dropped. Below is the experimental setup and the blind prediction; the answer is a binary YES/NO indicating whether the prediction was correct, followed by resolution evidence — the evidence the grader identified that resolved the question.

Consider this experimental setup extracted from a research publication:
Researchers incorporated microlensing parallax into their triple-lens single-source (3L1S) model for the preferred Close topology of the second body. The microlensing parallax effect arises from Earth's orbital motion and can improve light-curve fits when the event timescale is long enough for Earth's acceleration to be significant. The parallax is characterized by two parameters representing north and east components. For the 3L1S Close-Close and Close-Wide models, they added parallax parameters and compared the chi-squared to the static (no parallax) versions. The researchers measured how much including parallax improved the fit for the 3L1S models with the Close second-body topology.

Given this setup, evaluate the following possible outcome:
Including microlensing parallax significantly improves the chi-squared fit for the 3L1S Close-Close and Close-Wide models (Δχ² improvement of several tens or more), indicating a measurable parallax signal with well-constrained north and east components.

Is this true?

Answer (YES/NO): NO